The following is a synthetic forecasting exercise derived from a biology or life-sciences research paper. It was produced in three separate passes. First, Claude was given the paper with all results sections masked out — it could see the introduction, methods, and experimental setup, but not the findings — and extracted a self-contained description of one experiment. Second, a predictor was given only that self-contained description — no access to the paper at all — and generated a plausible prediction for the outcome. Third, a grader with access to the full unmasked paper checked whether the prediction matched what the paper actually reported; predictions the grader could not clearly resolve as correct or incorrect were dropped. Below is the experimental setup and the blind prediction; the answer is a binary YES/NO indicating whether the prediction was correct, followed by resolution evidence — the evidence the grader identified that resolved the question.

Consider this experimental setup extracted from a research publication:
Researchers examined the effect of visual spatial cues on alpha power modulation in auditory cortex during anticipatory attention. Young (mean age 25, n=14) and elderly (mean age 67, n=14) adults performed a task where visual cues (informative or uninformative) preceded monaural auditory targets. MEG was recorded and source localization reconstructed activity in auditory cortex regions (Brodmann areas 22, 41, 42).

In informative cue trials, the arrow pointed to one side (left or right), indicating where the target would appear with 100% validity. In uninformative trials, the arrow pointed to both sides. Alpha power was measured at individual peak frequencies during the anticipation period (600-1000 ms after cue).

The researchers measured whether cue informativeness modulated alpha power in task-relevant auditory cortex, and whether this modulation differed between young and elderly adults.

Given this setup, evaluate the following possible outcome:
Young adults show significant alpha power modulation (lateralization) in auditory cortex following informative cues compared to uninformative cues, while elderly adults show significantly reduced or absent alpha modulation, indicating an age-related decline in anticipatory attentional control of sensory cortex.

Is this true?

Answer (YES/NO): NO